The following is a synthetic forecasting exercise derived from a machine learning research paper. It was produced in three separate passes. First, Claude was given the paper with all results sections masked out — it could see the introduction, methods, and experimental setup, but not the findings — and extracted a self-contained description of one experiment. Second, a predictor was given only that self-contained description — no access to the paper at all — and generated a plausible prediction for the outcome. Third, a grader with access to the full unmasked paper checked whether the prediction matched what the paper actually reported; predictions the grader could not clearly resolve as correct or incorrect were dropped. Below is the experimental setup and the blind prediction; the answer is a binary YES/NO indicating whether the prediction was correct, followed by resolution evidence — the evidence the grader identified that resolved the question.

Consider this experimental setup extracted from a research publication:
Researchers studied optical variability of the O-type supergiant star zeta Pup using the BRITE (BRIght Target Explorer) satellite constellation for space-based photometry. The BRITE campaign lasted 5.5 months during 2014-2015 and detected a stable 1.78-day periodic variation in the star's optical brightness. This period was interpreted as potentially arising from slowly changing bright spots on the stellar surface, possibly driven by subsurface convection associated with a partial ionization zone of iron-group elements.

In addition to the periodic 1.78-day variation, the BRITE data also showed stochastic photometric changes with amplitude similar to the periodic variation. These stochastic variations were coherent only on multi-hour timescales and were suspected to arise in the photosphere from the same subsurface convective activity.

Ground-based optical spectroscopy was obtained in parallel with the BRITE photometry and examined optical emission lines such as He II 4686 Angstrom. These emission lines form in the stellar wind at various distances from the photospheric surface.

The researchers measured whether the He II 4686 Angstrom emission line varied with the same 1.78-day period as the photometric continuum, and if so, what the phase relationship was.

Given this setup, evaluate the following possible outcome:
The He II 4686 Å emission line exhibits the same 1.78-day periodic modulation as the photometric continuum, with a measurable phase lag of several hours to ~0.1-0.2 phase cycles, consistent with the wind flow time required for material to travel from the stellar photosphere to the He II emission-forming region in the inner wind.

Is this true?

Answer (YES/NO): YES